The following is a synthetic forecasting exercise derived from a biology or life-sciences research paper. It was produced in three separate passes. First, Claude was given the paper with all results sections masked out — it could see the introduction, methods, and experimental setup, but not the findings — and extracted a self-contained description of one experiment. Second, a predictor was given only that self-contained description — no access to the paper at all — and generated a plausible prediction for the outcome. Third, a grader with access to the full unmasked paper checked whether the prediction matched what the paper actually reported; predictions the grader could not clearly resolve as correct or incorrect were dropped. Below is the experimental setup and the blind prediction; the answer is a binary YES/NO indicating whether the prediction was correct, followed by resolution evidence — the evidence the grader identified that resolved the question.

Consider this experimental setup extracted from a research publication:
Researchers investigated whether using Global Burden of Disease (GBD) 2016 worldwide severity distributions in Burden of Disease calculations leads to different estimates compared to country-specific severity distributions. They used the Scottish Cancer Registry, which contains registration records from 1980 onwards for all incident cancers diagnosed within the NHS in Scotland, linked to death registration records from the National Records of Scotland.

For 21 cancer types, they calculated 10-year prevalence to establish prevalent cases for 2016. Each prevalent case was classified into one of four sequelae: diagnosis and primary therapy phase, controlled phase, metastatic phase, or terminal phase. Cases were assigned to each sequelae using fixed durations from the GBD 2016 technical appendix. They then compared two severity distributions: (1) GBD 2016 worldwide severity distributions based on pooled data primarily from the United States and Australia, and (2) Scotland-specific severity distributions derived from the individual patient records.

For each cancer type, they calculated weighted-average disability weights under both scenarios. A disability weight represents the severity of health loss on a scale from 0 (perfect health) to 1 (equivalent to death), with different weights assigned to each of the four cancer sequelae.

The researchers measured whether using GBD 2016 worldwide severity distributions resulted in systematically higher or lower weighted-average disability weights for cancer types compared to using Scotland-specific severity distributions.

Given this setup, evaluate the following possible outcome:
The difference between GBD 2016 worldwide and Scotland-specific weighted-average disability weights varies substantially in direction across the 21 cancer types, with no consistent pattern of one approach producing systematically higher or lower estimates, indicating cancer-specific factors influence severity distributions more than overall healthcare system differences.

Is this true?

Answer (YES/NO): NO